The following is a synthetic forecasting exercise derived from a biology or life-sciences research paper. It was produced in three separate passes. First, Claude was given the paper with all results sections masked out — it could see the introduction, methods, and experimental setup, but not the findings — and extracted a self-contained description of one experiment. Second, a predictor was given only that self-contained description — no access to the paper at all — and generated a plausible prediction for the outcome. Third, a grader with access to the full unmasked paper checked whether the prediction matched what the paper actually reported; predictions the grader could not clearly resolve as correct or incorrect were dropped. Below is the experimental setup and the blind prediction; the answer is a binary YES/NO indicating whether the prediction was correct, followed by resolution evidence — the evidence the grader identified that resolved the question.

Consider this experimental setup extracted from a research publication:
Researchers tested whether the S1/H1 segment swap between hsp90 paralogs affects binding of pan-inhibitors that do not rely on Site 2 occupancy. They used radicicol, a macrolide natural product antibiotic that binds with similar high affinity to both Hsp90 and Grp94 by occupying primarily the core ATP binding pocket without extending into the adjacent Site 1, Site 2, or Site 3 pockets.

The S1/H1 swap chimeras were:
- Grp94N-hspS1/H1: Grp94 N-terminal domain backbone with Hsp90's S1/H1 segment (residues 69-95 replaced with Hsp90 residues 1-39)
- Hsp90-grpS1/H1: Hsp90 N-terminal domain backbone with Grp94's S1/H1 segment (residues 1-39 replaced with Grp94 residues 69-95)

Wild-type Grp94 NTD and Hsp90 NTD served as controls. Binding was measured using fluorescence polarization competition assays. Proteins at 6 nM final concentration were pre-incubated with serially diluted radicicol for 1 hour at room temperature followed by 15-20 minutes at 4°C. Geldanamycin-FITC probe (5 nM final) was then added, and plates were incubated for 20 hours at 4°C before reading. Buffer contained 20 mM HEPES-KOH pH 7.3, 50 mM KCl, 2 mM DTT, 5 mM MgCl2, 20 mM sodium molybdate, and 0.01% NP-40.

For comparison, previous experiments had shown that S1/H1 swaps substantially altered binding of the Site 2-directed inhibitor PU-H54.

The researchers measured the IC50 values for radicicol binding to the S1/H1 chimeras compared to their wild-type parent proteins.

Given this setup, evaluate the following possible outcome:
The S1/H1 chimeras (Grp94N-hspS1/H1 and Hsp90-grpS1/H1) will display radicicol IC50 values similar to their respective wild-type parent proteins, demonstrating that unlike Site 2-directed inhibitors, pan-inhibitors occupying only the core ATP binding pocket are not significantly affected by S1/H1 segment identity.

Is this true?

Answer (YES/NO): YES